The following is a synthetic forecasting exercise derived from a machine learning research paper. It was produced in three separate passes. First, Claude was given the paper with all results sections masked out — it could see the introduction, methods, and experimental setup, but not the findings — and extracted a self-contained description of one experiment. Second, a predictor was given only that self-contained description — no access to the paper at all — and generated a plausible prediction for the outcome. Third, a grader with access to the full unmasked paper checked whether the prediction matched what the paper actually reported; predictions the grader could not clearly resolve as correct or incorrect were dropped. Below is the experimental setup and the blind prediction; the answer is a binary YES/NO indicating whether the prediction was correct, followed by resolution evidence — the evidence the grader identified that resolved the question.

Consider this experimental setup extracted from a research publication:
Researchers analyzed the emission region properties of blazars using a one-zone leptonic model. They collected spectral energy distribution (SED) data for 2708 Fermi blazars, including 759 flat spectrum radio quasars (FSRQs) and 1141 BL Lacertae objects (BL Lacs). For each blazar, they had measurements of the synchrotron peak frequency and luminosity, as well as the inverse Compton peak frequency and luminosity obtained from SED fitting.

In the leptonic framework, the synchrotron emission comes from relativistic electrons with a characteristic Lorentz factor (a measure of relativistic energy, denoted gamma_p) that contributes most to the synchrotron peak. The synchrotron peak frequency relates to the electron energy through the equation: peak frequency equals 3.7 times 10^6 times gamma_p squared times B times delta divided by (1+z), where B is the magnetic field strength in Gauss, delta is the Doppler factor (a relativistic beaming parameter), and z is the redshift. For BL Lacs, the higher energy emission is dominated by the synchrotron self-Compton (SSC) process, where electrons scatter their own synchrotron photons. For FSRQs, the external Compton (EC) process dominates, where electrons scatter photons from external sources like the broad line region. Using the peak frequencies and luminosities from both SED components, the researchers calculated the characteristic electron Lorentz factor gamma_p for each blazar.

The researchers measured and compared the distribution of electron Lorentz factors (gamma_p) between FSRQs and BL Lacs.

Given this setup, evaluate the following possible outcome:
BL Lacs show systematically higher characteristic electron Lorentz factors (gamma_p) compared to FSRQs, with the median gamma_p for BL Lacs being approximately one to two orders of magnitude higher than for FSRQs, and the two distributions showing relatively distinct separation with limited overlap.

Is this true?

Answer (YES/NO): YES